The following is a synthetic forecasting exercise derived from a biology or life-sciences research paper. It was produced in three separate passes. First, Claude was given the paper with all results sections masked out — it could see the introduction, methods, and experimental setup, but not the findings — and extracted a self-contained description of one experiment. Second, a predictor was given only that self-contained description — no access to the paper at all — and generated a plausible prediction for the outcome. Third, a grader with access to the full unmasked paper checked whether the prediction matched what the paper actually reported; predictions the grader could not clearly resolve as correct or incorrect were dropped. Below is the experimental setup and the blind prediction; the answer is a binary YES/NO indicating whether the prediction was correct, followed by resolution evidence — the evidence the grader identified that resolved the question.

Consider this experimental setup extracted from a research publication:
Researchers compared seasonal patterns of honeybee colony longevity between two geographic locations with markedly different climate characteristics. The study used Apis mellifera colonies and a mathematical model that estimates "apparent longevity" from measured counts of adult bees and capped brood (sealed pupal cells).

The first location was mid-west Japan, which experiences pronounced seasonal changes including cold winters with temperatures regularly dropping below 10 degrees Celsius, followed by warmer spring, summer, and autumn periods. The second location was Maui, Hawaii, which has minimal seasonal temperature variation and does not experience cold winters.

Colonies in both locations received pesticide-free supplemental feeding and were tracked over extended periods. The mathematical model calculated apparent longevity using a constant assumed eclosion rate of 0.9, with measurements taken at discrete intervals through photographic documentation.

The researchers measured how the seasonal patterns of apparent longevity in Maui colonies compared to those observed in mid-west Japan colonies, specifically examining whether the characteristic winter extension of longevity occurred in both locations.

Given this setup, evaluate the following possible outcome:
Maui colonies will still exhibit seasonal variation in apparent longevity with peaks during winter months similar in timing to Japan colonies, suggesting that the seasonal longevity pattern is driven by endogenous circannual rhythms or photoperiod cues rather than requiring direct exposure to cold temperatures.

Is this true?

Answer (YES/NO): NO